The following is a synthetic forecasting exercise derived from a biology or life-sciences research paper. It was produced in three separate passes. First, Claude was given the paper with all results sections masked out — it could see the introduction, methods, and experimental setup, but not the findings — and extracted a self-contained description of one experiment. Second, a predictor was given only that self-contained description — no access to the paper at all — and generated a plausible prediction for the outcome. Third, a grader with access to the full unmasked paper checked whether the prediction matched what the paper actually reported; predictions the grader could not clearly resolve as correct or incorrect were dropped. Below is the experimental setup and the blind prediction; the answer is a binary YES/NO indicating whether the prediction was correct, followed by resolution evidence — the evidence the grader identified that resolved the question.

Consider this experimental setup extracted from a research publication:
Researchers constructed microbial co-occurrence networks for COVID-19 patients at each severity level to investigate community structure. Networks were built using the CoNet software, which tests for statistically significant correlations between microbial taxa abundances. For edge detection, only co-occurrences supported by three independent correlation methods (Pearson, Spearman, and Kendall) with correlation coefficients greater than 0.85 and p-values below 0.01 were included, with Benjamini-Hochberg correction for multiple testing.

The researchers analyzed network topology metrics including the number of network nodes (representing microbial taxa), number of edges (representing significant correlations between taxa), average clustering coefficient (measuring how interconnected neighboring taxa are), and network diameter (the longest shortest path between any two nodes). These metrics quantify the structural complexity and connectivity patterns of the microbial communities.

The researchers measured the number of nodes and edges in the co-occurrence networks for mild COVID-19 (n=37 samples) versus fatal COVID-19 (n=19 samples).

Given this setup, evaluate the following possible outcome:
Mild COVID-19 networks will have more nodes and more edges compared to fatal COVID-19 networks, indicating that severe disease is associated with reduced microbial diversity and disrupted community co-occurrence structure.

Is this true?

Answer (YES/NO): YES